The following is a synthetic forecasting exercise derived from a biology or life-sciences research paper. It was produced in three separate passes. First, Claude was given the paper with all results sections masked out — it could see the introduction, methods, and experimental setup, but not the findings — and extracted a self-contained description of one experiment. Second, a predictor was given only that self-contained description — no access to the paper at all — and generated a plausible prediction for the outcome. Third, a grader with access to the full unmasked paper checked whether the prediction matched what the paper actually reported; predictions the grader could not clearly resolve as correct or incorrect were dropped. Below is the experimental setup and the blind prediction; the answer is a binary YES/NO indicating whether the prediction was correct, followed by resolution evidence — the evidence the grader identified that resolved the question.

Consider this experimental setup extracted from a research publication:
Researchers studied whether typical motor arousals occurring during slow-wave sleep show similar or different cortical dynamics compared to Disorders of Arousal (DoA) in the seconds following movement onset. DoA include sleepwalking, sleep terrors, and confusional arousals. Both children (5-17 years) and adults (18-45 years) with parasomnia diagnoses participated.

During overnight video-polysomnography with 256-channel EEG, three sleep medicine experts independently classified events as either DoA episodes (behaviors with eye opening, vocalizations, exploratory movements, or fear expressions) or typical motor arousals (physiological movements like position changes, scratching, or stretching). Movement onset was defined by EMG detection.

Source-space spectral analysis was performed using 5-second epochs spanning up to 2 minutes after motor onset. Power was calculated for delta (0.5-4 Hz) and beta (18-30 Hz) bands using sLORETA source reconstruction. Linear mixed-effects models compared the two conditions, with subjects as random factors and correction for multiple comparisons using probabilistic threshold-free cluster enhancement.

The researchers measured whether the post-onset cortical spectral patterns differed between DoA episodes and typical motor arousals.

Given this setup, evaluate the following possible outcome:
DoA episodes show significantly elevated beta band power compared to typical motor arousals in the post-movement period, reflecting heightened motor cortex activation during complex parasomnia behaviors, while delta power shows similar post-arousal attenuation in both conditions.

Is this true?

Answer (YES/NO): NO